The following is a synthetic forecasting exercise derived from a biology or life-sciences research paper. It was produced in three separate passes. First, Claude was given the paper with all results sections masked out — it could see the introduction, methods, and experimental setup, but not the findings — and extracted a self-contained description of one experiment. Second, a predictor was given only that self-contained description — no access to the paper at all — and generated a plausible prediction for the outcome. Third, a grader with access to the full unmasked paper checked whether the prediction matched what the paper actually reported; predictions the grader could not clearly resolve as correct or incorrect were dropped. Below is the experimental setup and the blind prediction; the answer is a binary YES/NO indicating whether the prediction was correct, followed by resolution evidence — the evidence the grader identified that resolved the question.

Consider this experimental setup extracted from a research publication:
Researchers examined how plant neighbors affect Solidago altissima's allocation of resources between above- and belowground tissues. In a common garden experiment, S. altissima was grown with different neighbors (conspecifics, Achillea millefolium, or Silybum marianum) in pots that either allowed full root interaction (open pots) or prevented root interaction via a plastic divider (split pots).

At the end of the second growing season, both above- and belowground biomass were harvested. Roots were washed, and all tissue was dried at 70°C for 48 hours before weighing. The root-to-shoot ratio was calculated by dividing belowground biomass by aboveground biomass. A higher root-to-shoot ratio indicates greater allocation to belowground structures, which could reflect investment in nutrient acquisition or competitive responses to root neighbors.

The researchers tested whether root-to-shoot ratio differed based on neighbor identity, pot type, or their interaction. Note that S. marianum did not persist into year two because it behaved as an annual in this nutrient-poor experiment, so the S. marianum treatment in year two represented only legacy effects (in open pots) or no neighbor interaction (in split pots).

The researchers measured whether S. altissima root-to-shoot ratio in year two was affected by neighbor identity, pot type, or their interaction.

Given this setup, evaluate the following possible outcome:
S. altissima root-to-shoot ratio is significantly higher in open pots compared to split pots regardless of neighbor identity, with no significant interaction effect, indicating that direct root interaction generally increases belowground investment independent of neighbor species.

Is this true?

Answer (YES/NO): NO